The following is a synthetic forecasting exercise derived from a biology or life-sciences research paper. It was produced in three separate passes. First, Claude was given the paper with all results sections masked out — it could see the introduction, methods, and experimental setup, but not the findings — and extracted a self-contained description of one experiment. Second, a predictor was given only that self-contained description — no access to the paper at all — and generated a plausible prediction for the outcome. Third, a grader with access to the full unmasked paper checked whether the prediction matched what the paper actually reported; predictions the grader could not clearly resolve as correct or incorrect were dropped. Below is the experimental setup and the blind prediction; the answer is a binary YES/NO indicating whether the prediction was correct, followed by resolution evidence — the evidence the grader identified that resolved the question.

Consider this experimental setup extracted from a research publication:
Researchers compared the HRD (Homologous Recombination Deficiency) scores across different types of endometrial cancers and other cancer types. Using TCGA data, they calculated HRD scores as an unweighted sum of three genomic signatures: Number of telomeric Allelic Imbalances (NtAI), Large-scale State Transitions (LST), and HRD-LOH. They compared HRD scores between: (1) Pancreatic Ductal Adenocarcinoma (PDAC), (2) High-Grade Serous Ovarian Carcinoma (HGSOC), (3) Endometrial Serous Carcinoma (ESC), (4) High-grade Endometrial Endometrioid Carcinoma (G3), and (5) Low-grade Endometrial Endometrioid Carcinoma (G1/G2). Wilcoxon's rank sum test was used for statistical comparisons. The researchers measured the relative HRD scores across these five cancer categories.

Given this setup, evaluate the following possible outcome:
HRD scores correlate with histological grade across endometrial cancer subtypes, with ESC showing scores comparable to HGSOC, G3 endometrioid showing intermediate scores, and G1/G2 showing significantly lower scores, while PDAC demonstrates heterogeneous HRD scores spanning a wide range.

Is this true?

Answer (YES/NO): NO